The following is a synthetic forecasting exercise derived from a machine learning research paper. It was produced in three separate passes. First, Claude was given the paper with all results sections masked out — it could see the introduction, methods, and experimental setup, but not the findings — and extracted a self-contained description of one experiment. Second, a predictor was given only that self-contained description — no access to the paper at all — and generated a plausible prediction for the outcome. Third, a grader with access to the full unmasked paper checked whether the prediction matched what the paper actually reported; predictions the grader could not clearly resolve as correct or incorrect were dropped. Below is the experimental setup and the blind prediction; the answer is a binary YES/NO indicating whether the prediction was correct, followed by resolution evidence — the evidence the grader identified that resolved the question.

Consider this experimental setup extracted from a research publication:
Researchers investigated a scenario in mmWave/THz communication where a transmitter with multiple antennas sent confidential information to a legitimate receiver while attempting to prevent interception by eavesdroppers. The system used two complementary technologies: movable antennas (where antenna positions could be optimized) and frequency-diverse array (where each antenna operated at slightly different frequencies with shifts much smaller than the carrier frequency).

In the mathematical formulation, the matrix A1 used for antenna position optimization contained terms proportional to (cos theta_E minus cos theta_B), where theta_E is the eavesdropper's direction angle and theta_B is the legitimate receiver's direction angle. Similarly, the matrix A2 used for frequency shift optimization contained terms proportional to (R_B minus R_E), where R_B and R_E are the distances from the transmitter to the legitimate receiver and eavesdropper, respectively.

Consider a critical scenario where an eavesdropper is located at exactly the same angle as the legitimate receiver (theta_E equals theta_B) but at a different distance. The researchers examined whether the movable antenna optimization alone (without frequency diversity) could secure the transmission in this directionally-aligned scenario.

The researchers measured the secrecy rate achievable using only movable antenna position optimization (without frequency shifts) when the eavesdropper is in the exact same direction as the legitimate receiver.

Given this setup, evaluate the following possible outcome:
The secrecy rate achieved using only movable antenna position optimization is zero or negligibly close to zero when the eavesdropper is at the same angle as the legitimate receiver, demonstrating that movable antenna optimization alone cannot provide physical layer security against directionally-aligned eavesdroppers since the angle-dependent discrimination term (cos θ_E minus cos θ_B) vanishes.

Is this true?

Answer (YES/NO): NO